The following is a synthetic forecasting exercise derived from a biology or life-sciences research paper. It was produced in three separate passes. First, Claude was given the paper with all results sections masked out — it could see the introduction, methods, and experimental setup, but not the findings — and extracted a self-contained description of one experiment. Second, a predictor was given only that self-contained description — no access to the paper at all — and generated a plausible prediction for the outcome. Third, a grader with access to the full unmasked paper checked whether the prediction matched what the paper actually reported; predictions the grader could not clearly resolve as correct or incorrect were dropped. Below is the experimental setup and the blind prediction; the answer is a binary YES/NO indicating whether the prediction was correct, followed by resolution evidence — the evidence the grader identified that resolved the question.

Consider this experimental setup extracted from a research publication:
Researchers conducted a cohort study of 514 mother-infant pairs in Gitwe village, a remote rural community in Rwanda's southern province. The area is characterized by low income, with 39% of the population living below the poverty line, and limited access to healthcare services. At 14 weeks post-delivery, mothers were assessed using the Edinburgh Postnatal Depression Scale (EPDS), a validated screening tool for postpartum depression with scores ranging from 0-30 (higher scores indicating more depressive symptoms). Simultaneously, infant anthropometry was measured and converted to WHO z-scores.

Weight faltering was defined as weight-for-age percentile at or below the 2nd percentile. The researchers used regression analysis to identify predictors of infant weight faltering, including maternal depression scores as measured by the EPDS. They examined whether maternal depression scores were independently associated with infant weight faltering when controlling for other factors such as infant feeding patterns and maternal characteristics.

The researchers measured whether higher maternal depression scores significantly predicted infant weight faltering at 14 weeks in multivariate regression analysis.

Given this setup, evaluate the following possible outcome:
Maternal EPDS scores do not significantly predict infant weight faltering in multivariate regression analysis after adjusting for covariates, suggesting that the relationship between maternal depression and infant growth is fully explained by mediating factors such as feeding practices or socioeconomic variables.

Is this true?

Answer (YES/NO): NO